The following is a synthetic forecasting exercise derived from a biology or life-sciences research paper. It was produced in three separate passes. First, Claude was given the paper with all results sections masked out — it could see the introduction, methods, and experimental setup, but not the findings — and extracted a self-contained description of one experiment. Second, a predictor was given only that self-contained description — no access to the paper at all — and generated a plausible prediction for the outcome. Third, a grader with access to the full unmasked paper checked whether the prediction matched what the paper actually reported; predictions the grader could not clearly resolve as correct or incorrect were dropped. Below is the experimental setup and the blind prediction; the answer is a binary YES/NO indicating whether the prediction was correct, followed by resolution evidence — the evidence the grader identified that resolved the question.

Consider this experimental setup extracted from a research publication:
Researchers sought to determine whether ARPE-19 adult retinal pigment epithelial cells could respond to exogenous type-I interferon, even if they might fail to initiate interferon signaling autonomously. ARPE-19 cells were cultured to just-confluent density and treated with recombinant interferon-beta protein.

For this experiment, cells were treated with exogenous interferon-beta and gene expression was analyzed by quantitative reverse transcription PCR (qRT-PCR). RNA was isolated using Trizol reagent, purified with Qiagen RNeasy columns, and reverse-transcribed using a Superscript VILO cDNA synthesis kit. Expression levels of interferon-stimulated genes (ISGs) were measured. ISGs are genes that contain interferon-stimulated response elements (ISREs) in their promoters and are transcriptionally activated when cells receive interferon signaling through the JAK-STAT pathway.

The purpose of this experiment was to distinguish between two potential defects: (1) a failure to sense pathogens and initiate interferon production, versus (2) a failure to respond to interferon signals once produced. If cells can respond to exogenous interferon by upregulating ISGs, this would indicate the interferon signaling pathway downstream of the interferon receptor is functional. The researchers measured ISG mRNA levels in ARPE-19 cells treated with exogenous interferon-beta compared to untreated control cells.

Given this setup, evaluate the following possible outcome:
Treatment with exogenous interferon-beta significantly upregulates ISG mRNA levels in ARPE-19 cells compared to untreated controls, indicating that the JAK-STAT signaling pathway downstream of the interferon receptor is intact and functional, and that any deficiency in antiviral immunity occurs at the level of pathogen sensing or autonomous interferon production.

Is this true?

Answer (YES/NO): YES